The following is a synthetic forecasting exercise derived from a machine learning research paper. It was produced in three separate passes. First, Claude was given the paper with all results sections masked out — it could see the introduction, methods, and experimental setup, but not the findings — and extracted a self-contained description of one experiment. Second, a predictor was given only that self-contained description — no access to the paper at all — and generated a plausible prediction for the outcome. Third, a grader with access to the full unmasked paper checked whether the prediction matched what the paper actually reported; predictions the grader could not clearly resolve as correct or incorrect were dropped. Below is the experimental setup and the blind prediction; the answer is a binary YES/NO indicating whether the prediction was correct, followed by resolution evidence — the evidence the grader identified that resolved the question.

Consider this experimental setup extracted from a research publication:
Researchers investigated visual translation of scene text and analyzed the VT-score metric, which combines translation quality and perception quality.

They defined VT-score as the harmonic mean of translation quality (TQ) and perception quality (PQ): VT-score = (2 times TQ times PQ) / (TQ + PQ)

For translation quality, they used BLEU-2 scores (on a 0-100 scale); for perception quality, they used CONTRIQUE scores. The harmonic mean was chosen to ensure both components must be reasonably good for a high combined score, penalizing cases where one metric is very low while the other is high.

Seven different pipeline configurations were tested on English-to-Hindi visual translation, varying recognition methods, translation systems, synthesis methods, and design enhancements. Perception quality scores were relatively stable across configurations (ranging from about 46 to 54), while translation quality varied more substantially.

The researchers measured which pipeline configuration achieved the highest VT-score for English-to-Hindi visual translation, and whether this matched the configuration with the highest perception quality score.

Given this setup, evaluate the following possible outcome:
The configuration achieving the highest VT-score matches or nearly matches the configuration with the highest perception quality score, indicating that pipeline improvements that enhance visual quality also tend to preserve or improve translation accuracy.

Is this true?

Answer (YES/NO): NO